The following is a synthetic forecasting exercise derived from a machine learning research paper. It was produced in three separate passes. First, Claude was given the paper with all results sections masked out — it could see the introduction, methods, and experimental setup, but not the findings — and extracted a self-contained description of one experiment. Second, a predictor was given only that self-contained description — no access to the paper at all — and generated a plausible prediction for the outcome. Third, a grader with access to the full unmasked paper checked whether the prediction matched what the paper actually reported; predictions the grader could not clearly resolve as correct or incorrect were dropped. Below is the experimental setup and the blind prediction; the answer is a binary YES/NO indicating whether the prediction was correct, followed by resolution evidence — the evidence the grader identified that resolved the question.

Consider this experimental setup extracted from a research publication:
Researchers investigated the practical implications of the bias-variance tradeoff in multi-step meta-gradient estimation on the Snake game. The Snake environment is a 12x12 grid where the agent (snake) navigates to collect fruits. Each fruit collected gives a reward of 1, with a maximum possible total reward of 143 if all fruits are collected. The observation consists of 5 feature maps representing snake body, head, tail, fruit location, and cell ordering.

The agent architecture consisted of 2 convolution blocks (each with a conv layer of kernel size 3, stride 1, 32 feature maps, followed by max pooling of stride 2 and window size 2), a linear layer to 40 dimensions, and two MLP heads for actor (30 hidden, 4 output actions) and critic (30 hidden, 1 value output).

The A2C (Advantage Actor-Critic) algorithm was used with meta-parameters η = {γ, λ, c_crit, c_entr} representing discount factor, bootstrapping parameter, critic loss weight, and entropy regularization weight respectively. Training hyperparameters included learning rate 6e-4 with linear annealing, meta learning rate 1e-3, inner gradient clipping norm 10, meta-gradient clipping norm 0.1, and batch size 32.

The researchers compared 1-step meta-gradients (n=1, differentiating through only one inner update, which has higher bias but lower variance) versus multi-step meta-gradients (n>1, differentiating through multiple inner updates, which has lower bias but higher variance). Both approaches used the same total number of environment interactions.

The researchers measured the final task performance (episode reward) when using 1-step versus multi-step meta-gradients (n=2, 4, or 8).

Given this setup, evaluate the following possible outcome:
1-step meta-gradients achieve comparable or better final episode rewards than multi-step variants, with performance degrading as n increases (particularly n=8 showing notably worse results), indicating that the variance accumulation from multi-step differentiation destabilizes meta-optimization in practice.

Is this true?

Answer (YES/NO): NO